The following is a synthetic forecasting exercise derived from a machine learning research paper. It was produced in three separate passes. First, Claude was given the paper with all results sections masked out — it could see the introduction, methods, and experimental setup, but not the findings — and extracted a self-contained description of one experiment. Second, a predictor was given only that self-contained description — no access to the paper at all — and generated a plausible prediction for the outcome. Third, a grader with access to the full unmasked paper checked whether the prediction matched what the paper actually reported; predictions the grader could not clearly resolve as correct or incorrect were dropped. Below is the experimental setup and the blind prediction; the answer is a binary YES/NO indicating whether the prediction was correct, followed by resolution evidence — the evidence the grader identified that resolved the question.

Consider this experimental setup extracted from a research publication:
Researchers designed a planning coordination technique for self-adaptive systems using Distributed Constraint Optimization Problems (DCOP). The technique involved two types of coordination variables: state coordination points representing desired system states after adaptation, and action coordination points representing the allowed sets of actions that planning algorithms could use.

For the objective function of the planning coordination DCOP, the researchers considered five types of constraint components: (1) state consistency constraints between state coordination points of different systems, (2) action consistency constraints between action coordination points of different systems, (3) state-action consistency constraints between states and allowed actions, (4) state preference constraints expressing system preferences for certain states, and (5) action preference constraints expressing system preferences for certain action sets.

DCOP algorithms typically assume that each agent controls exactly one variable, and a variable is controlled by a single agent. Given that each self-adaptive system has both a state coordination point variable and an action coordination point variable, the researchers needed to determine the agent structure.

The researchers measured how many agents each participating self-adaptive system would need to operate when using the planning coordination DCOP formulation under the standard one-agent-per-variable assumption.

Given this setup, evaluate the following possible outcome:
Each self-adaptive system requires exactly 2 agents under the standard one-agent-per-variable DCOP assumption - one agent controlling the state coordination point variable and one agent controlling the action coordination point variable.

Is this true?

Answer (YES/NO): YES